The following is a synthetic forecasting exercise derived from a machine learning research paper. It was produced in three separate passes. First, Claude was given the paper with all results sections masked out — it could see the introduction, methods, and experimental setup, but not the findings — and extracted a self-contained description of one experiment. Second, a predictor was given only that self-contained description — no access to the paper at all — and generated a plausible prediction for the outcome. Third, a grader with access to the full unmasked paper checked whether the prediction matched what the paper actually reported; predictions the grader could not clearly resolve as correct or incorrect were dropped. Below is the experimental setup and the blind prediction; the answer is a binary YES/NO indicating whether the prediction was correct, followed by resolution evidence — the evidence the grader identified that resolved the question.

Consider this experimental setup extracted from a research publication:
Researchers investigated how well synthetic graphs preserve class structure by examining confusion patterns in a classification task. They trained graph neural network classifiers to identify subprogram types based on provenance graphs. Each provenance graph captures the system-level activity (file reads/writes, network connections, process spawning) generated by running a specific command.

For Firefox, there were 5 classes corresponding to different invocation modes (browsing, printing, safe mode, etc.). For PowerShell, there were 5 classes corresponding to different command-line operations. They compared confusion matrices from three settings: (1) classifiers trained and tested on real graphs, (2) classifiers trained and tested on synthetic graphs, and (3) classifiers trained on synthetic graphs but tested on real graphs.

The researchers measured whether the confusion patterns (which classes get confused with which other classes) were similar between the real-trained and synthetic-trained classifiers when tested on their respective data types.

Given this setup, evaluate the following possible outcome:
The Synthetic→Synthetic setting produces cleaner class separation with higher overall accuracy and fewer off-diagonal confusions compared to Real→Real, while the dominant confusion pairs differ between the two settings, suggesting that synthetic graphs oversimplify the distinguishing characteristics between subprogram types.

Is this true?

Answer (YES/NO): NO